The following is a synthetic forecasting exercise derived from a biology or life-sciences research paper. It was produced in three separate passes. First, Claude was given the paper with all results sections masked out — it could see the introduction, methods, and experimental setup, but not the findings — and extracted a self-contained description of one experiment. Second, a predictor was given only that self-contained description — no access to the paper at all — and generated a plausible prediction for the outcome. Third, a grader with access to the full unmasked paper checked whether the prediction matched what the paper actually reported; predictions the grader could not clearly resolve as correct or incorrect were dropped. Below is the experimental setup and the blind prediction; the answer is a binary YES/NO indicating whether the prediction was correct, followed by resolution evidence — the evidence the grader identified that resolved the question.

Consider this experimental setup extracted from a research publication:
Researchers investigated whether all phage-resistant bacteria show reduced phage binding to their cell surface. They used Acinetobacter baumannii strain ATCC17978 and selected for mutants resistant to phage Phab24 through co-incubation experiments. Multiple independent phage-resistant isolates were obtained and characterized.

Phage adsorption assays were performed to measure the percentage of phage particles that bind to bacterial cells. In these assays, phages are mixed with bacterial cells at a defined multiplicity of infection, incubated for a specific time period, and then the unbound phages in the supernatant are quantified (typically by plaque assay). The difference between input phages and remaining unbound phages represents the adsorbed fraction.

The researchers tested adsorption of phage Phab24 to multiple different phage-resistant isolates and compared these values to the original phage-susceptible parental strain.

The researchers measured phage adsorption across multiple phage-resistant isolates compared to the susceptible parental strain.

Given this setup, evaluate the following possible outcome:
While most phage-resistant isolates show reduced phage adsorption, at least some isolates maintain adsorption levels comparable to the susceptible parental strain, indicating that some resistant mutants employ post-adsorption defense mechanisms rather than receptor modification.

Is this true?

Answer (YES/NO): NO